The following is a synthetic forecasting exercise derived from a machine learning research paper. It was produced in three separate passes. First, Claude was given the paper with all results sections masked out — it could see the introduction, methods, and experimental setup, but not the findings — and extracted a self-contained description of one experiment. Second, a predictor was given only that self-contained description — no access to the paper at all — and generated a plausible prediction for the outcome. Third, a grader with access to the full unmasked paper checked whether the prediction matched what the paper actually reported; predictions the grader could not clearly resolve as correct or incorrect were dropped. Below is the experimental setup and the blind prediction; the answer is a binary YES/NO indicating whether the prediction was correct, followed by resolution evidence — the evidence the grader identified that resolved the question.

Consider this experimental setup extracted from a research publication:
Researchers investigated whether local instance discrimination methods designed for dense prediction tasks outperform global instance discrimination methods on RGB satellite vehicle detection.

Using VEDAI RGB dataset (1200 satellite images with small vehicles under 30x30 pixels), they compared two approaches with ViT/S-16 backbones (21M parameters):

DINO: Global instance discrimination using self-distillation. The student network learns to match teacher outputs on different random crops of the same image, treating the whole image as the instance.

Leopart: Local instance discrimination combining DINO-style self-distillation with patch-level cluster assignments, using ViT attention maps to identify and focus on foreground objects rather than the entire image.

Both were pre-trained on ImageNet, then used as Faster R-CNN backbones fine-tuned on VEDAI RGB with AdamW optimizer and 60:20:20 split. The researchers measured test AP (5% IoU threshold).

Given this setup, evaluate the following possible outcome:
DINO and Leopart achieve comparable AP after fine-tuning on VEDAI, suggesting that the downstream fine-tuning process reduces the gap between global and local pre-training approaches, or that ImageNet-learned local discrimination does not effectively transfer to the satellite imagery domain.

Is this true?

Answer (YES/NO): YES